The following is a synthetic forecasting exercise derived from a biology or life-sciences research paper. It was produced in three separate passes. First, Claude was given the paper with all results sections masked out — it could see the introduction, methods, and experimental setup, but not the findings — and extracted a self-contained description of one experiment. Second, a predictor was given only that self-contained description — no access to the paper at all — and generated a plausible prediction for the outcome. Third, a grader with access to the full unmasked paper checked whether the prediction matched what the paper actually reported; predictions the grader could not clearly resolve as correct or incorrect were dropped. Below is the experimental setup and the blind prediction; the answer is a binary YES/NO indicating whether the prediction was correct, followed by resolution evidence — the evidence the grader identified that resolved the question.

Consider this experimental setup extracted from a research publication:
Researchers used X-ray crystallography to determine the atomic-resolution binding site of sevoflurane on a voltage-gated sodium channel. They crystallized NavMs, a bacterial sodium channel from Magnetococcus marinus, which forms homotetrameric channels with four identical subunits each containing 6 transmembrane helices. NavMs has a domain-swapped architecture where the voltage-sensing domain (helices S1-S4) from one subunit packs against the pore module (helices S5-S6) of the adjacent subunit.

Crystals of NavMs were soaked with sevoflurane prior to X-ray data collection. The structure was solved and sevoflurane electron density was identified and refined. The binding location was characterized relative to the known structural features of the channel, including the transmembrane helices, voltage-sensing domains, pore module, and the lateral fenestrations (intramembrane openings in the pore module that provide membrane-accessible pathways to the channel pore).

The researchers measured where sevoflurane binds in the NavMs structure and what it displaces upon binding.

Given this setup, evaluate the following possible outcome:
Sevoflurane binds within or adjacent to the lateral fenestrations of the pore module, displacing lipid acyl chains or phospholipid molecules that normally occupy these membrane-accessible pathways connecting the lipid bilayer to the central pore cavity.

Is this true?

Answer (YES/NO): NO